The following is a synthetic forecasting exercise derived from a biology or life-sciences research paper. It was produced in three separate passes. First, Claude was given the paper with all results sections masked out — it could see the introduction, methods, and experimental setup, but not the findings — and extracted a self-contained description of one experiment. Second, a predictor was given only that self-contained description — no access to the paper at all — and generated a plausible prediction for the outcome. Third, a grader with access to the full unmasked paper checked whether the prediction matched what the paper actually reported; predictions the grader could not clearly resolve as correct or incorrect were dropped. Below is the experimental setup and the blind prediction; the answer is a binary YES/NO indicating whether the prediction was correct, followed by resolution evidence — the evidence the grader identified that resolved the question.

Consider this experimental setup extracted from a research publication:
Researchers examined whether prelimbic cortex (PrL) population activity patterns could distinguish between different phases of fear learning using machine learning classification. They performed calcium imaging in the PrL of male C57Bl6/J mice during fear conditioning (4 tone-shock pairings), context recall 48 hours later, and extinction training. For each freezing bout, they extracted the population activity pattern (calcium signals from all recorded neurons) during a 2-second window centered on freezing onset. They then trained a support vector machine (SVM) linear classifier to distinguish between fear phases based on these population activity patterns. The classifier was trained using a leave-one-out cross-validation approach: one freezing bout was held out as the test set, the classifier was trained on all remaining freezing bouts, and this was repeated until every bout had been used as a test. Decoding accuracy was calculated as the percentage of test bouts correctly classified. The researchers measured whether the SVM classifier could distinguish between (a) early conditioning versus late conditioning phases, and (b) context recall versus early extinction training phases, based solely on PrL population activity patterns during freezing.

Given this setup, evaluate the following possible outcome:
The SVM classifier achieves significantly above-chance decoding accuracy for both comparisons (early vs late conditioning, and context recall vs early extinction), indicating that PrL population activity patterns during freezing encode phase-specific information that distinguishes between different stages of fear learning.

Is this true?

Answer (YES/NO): YES